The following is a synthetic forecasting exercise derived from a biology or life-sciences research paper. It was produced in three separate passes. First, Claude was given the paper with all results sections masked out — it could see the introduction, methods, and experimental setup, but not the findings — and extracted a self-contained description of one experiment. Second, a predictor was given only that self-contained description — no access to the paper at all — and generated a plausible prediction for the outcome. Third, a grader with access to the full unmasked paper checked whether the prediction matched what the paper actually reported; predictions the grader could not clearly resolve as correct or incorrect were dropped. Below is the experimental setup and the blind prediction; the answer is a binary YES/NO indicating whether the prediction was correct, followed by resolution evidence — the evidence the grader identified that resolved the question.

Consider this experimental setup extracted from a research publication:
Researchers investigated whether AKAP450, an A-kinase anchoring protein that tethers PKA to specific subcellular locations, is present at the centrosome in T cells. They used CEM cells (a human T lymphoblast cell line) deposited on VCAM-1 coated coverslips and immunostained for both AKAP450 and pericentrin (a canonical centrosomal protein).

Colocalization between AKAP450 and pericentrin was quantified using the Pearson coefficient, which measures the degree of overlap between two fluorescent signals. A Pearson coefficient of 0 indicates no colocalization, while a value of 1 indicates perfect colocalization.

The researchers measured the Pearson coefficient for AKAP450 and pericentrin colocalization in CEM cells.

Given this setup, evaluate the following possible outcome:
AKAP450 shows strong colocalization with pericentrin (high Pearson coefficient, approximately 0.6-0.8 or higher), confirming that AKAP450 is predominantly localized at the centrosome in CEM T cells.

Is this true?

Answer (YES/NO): YES